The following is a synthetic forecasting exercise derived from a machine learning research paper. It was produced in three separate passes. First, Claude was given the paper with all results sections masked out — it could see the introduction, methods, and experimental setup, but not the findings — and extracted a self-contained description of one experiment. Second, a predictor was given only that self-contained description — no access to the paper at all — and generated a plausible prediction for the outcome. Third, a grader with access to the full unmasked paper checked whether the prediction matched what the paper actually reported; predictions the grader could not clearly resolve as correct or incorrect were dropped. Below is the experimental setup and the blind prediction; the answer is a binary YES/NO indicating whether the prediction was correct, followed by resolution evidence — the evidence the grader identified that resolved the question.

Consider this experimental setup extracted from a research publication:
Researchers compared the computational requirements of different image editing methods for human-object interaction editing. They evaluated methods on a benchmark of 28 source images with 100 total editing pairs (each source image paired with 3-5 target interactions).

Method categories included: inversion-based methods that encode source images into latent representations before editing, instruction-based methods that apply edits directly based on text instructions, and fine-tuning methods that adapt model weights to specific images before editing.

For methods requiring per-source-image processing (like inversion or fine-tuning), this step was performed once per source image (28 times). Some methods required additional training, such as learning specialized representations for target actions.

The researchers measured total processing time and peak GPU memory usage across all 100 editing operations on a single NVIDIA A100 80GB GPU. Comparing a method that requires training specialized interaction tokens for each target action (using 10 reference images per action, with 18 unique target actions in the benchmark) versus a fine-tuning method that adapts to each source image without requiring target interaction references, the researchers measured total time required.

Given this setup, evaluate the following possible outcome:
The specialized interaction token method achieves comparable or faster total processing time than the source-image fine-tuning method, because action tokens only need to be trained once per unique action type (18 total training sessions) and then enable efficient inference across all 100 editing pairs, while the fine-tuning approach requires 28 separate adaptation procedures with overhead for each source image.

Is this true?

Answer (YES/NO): NO